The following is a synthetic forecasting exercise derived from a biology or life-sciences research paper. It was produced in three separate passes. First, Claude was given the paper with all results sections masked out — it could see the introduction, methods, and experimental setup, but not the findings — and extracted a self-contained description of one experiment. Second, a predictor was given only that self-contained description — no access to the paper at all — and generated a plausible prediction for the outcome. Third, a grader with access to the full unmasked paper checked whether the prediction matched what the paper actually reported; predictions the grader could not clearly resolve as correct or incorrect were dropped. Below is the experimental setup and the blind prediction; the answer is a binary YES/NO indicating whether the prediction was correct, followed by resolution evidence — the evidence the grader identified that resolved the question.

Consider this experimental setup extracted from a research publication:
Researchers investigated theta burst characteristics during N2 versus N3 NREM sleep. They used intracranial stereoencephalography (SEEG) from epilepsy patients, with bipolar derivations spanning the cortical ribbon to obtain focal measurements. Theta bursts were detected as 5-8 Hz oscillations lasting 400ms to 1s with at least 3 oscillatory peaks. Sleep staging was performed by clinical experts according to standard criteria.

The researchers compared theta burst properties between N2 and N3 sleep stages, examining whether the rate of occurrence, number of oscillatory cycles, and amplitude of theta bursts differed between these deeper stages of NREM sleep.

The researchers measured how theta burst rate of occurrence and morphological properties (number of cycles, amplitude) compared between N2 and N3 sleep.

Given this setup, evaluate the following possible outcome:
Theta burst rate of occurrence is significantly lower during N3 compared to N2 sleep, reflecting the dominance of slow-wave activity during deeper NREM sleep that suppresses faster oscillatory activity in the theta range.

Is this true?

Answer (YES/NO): NO